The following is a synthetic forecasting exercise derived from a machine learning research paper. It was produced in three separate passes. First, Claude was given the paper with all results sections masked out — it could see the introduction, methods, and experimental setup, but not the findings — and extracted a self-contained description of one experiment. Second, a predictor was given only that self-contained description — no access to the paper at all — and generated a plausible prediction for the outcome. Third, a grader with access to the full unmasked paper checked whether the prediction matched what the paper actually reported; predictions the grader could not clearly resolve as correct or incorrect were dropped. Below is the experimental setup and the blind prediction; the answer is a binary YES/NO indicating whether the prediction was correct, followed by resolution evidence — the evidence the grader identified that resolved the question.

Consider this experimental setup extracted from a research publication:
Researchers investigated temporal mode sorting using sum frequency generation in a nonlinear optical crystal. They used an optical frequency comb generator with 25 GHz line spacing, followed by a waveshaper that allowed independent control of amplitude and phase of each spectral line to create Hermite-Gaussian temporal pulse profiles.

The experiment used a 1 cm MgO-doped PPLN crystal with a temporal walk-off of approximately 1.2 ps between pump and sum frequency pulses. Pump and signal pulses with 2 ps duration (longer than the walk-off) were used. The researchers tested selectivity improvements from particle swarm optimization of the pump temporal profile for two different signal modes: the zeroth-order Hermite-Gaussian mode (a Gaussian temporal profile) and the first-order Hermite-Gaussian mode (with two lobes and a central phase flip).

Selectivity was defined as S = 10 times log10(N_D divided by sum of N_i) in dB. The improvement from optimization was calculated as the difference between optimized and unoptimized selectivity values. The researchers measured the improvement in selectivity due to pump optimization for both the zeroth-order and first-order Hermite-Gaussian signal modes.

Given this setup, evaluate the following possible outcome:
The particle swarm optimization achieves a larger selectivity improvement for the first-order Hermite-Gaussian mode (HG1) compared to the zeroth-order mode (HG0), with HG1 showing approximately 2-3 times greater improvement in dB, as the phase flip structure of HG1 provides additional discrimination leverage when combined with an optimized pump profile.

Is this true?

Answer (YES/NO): NO